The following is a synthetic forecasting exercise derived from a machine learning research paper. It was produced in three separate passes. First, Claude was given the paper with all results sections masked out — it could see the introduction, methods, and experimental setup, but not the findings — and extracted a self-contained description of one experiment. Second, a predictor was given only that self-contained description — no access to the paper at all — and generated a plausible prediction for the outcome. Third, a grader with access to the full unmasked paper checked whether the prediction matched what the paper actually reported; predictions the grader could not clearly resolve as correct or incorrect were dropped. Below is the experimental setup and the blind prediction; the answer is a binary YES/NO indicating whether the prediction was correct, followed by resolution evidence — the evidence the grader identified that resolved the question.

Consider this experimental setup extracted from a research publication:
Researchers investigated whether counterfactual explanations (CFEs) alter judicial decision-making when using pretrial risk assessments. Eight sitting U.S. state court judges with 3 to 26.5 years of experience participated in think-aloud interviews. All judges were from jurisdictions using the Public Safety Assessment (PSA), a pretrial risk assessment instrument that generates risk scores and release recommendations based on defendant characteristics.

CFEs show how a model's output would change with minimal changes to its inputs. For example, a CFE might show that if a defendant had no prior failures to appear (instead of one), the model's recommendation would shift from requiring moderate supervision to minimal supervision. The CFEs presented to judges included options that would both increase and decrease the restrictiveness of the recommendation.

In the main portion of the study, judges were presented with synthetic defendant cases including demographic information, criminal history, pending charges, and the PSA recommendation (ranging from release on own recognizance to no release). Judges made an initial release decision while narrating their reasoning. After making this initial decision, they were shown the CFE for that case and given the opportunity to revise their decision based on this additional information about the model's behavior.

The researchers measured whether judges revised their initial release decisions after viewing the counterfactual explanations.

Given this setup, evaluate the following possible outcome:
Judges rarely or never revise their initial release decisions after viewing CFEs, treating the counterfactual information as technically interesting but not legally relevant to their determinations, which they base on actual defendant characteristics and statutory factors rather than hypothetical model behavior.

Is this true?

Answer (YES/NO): NO